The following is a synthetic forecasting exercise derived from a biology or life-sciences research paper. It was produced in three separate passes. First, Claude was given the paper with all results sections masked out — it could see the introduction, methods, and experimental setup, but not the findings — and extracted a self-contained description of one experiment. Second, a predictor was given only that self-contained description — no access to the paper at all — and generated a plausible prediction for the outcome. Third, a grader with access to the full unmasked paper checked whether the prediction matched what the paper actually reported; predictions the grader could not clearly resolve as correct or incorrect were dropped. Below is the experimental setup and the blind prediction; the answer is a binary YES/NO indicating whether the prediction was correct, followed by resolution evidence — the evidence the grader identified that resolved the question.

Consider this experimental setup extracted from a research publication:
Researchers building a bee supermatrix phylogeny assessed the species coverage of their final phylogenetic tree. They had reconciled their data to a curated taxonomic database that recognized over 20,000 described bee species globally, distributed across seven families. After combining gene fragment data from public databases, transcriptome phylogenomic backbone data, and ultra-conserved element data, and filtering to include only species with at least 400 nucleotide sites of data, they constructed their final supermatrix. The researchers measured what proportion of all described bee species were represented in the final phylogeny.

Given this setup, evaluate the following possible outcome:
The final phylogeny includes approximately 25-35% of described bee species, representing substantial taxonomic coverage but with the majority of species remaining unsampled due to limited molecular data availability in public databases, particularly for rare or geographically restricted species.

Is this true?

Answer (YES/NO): NO